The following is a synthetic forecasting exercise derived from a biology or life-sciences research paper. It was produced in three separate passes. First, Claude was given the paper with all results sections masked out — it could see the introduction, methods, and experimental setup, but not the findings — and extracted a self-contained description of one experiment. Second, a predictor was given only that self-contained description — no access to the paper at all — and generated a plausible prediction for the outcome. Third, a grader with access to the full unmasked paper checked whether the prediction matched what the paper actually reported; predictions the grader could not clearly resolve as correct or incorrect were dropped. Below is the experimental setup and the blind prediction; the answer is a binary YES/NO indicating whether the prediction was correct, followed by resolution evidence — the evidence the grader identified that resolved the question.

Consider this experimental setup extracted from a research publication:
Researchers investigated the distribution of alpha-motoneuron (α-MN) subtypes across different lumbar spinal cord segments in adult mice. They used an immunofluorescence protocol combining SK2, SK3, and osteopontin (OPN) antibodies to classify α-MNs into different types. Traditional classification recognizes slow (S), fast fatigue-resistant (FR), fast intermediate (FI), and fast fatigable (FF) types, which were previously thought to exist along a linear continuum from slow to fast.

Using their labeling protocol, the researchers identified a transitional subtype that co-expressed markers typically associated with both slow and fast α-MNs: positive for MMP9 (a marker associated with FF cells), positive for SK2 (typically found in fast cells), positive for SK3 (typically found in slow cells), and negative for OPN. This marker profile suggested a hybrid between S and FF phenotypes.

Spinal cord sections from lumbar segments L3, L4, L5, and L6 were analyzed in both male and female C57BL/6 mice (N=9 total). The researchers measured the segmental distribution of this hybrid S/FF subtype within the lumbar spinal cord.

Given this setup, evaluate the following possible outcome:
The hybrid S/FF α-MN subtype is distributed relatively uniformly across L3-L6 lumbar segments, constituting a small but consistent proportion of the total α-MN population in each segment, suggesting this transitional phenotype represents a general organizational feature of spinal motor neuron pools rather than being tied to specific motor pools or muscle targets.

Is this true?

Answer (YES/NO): NO